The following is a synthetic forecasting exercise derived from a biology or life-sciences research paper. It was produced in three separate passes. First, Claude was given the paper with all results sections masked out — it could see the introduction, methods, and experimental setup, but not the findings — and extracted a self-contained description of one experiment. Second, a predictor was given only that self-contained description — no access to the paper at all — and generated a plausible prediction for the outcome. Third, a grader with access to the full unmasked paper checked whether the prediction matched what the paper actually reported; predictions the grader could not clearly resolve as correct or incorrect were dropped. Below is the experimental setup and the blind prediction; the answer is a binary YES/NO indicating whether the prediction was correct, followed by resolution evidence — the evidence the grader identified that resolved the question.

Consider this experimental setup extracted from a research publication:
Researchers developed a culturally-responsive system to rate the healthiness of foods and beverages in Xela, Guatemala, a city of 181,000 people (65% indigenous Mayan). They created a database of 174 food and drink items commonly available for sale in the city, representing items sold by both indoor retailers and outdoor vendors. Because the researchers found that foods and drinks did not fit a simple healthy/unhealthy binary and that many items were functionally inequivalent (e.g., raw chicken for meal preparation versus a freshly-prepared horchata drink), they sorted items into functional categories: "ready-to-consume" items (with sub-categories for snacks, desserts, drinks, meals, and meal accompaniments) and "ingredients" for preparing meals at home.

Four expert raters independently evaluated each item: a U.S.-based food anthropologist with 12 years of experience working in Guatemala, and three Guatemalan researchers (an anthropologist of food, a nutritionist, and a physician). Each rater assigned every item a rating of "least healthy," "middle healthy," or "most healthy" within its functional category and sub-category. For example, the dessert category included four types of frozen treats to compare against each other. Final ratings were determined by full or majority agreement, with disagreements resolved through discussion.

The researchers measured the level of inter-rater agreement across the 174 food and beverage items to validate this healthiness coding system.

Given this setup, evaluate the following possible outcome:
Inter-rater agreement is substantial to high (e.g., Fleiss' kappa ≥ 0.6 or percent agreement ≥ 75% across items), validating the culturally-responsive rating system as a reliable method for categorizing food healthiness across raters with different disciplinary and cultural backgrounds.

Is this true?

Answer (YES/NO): YES